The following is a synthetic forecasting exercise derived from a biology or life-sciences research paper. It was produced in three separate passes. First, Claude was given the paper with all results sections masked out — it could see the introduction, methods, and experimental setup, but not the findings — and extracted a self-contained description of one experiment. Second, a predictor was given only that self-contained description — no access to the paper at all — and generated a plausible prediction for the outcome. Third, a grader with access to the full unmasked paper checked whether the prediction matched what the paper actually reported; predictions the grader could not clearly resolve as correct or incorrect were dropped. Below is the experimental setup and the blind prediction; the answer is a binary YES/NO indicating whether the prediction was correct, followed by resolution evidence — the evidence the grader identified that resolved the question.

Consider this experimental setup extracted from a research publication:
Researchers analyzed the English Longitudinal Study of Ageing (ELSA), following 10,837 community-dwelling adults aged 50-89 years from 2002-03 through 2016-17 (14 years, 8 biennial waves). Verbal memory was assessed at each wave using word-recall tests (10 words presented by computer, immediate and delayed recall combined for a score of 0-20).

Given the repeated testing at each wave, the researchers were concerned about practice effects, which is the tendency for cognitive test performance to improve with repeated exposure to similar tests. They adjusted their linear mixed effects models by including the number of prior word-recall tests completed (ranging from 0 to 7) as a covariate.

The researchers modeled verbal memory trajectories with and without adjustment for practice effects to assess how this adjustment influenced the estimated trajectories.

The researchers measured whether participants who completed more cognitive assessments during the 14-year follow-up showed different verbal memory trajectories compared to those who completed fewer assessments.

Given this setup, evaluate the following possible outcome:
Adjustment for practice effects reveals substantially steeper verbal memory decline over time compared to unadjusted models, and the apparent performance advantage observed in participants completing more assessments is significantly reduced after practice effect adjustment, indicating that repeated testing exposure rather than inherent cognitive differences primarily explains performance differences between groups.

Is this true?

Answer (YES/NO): NO